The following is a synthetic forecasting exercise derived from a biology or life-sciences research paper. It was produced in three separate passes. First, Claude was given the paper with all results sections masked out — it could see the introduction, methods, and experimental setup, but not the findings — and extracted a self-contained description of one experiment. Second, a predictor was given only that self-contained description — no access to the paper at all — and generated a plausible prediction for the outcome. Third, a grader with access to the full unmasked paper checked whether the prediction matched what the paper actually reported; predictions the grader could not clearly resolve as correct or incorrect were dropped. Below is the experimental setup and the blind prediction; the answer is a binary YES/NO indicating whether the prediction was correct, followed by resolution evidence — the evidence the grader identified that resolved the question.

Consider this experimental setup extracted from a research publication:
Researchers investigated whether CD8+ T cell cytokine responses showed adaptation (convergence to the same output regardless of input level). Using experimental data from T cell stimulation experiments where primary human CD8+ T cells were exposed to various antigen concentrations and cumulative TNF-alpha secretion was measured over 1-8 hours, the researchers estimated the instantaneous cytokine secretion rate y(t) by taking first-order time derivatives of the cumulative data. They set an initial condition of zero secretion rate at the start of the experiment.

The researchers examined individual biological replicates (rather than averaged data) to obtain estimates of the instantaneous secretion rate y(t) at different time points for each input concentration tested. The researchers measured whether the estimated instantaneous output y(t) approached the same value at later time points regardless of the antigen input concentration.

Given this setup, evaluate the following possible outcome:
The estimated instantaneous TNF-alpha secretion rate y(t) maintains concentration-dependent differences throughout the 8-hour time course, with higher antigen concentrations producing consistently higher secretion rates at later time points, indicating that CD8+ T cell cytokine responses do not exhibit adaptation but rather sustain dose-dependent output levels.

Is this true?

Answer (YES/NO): NO